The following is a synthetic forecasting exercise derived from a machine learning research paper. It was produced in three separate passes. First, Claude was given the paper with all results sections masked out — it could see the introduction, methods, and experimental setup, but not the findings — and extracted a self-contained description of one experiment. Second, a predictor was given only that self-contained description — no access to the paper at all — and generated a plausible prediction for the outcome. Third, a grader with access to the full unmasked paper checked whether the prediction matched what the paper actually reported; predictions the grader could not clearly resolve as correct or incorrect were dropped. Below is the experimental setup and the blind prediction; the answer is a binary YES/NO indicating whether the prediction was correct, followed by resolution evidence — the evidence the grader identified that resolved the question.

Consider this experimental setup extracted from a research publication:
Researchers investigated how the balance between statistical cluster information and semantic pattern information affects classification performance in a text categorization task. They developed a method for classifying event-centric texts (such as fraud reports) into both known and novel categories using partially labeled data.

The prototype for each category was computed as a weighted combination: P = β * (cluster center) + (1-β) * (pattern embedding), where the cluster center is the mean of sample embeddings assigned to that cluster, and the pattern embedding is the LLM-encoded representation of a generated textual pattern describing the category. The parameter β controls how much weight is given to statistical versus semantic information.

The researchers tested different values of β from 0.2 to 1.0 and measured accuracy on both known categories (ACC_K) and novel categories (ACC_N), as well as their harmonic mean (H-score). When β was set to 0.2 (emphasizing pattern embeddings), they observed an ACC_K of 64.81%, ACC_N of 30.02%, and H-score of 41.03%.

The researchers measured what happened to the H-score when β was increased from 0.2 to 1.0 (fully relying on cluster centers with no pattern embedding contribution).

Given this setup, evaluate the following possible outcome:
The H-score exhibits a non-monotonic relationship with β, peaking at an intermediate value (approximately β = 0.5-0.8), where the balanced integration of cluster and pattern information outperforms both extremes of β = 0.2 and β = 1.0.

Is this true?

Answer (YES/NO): YES